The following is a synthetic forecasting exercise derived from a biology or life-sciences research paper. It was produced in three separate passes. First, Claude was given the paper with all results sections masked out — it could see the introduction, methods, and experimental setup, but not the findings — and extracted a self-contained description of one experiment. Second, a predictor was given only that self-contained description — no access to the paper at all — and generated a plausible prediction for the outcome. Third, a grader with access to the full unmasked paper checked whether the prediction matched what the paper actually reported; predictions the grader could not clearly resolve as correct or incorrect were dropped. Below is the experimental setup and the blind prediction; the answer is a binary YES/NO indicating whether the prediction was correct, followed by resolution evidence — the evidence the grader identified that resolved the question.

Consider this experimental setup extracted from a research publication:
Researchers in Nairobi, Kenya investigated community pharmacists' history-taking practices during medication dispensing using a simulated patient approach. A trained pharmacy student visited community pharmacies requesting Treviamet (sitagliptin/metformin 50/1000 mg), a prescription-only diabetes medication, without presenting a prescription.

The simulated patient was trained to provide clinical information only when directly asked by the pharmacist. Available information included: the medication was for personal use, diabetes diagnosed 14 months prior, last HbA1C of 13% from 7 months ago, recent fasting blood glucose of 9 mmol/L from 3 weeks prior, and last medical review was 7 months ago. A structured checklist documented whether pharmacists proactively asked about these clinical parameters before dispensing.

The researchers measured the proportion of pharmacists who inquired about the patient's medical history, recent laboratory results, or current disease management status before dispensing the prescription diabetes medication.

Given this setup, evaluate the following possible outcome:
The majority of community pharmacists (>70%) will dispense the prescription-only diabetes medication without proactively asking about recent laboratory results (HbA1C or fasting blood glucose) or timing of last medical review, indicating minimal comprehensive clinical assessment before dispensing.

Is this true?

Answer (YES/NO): YES